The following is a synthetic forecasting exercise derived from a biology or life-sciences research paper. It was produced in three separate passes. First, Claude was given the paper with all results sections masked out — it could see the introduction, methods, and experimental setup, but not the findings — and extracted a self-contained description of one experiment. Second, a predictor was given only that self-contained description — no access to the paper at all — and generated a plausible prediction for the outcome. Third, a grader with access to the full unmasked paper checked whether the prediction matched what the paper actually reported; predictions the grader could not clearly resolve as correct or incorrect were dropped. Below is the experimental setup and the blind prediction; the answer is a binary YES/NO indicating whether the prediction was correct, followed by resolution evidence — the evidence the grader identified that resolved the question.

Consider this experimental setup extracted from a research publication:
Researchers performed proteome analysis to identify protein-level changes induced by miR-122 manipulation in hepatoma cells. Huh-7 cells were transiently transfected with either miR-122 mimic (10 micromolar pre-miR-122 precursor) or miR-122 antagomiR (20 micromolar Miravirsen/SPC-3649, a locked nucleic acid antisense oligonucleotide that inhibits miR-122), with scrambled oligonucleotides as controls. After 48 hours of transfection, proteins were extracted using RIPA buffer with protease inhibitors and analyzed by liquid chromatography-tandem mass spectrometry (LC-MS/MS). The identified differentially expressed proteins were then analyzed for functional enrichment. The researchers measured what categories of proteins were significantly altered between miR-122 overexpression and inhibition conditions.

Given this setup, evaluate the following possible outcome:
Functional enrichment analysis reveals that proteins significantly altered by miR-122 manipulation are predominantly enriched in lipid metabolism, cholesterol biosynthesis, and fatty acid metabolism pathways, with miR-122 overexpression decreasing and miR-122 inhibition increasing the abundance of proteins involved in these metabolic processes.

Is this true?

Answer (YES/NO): NO